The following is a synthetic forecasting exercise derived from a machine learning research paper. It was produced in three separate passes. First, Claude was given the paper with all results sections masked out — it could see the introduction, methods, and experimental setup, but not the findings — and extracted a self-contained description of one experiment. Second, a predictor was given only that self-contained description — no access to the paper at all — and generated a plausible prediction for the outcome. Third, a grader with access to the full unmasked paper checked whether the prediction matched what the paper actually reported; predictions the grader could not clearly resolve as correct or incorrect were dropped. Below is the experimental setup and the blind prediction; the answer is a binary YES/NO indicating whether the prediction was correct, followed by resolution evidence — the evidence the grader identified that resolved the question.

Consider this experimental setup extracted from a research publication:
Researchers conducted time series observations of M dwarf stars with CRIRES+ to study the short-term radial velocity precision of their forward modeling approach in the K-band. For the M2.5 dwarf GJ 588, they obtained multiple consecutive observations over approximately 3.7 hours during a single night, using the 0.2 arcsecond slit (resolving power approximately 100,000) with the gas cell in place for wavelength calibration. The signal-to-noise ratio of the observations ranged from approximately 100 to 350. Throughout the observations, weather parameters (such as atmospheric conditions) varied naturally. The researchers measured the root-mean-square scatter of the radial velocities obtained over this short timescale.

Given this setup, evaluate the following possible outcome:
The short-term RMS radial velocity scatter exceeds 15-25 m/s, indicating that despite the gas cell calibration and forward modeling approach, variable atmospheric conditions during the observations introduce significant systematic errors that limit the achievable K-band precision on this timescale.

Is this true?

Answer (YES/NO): NO